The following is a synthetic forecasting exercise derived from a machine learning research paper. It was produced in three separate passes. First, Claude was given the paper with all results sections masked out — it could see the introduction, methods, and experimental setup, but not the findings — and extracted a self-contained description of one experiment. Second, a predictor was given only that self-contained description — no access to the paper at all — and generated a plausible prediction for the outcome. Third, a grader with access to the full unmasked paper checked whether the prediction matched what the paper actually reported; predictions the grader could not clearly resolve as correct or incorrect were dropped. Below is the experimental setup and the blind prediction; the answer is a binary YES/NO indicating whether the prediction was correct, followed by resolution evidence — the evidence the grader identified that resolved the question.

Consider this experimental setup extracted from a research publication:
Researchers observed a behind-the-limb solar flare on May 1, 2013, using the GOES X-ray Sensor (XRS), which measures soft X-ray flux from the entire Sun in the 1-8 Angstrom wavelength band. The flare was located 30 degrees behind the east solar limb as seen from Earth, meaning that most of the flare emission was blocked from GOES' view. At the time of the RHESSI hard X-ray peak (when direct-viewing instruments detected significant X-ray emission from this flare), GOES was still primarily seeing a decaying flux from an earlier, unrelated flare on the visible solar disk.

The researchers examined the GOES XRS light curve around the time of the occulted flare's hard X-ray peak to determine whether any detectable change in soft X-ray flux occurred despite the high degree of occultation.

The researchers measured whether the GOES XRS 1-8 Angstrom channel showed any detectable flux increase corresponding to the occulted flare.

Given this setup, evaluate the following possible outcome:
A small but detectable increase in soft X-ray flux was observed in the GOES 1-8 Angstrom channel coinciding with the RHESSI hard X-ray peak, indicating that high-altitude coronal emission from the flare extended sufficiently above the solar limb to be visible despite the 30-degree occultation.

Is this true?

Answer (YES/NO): YES